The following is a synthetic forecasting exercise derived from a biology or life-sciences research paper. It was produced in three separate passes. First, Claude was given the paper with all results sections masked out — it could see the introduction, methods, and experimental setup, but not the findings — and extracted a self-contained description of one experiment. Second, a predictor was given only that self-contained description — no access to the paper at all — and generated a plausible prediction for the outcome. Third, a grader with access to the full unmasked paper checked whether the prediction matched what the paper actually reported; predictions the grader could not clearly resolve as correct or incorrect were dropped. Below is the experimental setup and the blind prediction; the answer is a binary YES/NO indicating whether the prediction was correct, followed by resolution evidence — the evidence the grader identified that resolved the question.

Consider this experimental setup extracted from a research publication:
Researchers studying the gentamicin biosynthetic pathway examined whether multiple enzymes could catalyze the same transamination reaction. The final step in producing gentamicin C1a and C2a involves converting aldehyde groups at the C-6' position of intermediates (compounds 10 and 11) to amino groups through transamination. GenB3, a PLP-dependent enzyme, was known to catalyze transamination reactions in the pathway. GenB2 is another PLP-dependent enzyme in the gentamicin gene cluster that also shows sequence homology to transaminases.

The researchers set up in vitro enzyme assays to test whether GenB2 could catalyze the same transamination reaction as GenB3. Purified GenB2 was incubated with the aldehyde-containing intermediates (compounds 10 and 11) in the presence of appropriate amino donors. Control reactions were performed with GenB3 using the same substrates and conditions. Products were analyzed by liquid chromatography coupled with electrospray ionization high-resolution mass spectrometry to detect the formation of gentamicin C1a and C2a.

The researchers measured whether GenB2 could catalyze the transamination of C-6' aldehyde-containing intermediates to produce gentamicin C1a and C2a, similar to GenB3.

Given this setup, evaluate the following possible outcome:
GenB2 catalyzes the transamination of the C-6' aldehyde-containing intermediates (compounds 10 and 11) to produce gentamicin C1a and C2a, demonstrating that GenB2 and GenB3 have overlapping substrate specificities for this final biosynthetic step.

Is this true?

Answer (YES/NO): YES